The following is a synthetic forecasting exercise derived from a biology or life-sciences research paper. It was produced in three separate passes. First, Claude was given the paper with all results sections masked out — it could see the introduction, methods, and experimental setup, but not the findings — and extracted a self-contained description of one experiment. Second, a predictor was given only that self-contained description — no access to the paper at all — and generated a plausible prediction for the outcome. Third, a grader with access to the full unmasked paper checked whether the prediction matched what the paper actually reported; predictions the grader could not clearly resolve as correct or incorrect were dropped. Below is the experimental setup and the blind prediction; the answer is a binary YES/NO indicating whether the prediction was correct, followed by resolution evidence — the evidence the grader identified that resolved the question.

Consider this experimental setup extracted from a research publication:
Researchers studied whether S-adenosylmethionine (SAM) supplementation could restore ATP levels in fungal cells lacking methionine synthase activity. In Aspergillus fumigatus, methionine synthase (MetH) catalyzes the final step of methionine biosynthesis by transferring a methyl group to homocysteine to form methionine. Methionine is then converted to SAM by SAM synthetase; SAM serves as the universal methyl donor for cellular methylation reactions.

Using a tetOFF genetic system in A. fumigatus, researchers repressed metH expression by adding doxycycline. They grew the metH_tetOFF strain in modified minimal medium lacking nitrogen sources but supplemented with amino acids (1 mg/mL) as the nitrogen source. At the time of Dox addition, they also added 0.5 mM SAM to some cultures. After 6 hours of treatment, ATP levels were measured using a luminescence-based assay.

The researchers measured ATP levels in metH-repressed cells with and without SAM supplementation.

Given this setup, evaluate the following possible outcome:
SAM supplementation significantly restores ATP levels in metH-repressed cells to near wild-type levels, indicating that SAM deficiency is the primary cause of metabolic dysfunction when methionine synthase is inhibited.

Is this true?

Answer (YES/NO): NO